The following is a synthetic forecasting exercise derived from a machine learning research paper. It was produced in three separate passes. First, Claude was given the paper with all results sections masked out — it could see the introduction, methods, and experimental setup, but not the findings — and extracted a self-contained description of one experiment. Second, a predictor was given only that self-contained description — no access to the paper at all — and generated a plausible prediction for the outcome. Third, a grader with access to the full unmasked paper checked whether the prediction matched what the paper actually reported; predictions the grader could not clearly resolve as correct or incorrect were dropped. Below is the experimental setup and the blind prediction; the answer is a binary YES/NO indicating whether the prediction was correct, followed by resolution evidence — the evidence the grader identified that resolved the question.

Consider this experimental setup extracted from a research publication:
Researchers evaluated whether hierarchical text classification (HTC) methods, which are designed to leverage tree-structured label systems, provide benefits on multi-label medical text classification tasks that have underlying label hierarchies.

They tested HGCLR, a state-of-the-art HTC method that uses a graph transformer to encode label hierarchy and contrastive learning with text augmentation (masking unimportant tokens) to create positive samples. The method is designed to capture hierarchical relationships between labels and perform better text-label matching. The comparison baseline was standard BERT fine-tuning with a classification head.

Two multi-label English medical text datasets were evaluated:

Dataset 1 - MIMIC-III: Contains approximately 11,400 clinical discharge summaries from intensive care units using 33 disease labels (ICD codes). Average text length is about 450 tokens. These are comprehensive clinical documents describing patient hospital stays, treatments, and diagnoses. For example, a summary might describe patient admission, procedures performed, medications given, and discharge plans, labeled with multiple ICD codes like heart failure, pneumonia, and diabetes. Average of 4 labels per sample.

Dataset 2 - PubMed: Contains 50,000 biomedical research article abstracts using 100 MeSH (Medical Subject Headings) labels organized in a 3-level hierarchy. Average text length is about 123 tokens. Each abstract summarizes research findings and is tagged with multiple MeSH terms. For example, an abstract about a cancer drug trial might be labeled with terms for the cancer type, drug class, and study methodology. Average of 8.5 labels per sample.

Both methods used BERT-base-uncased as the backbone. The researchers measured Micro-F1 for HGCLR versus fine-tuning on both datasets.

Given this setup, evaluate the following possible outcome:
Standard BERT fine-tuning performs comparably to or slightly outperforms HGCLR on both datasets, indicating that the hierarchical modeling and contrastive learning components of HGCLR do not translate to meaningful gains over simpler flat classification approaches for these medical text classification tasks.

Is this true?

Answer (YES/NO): YES